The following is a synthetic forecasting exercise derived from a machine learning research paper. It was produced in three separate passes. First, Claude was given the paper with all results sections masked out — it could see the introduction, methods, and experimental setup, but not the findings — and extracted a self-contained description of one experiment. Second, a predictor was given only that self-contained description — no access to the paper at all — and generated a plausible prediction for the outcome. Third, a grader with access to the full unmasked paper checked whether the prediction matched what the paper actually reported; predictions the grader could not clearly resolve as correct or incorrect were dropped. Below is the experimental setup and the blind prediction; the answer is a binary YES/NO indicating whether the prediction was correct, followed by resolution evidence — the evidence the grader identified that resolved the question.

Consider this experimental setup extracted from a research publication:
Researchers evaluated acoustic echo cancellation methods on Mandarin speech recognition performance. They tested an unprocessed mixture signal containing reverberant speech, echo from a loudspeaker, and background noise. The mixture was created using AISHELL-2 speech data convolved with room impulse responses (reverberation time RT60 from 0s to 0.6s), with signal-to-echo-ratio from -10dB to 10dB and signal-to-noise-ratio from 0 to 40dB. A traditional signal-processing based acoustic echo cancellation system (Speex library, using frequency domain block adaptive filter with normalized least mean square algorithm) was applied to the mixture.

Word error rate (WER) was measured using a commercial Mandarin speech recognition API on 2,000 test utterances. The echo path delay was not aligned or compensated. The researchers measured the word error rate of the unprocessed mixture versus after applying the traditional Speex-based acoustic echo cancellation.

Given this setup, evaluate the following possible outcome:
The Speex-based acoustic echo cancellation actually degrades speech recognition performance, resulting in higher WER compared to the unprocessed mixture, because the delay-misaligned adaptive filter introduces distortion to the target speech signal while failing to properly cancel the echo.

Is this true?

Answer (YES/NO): NO